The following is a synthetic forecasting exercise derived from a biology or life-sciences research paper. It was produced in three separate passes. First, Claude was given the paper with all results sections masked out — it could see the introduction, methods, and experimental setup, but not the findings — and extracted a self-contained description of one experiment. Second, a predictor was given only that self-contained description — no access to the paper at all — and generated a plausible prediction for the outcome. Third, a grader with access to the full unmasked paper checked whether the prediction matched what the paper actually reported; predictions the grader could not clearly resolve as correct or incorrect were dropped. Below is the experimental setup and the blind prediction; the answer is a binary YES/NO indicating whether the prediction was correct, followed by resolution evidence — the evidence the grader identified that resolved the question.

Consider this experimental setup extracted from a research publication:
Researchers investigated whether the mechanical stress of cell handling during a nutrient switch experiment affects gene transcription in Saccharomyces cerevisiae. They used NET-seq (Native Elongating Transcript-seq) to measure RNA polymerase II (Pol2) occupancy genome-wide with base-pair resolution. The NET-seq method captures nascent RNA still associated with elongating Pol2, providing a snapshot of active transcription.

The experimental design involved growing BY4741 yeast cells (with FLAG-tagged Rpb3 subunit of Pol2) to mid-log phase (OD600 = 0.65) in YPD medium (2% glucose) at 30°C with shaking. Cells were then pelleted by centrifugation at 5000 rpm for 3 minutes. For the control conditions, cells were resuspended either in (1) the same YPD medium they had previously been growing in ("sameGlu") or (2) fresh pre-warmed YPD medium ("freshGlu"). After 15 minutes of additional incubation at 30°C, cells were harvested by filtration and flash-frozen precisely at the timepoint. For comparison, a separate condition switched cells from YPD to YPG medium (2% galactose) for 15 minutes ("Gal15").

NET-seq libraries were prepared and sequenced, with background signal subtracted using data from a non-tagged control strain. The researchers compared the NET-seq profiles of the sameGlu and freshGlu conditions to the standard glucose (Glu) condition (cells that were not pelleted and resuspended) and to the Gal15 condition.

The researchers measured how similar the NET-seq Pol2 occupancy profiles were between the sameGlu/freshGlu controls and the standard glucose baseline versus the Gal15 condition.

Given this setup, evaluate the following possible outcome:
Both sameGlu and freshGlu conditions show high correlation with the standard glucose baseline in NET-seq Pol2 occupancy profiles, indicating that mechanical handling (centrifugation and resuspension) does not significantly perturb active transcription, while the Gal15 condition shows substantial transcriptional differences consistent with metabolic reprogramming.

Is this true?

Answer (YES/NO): NO